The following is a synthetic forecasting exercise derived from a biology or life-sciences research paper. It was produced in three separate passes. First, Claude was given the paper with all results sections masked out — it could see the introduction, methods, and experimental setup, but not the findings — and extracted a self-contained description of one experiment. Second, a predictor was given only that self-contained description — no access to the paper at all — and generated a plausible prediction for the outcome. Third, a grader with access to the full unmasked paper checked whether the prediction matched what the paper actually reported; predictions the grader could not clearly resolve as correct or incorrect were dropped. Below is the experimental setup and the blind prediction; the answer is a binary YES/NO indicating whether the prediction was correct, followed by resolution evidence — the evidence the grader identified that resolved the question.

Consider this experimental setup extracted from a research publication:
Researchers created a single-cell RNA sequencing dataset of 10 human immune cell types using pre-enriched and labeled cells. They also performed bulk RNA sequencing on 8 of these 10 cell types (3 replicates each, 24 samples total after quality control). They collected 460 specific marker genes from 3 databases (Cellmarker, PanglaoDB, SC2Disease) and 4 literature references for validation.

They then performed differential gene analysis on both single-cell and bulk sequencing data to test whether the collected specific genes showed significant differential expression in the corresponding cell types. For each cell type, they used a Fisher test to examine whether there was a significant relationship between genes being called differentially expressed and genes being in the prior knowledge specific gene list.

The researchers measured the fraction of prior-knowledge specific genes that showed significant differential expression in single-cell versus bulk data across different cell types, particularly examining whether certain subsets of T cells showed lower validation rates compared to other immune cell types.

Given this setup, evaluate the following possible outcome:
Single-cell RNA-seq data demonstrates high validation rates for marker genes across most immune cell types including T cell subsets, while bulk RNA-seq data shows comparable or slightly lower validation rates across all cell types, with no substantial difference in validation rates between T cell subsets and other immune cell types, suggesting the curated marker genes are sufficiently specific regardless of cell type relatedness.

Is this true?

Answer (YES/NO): NO